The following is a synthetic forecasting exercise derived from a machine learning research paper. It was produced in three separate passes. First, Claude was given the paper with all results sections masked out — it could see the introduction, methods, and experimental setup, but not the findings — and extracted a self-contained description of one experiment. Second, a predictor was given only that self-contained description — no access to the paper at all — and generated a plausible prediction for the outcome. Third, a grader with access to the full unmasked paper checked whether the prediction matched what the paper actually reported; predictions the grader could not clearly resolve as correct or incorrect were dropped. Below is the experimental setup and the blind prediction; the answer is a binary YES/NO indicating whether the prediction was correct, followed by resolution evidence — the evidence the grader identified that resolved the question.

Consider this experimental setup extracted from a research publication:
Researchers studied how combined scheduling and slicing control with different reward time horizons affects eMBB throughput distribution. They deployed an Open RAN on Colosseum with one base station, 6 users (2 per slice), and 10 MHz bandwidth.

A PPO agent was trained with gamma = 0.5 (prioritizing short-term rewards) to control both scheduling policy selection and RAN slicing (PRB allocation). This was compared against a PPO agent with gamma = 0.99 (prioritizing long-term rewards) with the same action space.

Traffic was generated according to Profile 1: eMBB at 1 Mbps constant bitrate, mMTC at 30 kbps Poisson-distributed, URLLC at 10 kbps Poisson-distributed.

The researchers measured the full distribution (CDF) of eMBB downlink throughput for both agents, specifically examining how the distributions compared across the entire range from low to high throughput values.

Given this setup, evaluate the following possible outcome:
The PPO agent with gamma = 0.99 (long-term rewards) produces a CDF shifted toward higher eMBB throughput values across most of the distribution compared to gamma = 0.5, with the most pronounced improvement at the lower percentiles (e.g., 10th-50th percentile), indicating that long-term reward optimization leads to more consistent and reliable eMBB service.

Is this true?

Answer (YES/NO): NO